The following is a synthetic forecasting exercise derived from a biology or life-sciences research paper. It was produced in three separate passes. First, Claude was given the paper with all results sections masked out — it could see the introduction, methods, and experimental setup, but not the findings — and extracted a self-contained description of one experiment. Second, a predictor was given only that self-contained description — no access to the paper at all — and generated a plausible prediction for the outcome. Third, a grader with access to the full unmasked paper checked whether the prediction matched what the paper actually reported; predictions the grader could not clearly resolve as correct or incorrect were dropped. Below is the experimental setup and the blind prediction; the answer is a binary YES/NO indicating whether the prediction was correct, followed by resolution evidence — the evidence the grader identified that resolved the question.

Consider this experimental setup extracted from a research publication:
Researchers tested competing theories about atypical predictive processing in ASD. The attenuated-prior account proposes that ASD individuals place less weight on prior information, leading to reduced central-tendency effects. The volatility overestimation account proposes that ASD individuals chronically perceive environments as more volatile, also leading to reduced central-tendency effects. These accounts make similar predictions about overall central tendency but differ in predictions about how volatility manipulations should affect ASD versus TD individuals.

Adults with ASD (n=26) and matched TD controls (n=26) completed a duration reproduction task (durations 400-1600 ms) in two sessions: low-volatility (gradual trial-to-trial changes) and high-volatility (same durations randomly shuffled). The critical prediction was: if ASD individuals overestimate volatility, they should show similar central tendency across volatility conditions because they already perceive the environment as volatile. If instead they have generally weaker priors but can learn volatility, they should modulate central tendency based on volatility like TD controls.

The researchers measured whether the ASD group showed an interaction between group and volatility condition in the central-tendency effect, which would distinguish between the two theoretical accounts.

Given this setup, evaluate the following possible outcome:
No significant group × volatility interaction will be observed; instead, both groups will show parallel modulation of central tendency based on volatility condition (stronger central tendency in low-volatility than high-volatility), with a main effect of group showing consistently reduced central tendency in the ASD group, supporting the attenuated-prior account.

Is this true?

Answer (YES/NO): NO